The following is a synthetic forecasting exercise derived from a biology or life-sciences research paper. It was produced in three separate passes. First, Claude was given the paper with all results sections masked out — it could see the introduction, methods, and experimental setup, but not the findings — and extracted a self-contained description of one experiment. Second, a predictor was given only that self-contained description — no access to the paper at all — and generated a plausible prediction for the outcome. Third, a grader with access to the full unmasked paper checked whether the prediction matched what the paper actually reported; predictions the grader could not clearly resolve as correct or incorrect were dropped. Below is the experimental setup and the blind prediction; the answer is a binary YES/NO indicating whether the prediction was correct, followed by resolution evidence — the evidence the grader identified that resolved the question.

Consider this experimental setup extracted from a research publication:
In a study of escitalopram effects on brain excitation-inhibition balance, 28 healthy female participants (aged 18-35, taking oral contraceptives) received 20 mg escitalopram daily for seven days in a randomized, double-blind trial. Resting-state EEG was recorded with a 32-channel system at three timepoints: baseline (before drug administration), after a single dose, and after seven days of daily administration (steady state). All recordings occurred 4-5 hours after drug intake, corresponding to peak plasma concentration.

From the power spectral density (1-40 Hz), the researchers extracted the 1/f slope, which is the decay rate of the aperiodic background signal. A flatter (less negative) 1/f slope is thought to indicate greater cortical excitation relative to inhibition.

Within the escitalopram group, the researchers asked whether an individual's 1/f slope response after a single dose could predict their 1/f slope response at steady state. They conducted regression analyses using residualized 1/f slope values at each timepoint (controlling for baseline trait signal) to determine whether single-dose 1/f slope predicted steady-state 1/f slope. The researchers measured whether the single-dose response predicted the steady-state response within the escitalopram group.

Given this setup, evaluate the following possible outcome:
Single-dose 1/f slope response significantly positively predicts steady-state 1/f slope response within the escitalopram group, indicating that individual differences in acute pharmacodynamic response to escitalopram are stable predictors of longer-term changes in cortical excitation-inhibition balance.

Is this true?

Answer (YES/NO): YES